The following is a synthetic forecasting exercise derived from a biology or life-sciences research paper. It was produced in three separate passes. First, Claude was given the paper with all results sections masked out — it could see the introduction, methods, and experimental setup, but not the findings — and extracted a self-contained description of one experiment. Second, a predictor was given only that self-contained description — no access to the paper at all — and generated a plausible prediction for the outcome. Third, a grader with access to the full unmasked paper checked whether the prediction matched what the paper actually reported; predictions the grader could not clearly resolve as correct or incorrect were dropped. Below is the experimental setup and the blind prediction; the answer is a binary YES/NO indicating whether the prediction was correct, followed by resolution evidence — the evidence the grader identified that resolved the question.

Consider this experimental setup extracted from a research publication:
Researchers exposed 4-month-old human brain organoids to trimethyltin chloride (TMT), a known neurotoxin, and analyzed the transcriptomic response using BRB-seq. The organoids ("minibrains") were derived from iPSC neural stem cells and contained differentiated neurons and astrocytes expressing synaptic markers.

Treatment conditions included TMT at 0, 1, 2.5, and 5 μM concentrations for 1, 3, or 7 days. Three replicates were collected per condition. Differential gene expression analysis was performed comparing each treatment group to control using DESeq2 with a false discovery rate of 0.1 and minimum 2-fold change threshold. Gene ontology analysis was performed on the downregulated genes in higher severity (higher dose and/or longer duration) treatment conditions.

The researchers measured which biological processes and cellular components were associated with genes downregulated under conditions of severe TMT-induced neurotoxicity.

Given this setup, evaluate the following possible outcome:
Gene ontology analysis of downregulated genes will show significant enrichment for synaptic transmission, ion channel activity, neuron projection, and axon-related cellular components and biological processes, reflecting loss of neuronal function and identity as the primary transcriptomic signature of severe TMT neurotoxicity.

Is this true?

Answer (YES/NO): YES